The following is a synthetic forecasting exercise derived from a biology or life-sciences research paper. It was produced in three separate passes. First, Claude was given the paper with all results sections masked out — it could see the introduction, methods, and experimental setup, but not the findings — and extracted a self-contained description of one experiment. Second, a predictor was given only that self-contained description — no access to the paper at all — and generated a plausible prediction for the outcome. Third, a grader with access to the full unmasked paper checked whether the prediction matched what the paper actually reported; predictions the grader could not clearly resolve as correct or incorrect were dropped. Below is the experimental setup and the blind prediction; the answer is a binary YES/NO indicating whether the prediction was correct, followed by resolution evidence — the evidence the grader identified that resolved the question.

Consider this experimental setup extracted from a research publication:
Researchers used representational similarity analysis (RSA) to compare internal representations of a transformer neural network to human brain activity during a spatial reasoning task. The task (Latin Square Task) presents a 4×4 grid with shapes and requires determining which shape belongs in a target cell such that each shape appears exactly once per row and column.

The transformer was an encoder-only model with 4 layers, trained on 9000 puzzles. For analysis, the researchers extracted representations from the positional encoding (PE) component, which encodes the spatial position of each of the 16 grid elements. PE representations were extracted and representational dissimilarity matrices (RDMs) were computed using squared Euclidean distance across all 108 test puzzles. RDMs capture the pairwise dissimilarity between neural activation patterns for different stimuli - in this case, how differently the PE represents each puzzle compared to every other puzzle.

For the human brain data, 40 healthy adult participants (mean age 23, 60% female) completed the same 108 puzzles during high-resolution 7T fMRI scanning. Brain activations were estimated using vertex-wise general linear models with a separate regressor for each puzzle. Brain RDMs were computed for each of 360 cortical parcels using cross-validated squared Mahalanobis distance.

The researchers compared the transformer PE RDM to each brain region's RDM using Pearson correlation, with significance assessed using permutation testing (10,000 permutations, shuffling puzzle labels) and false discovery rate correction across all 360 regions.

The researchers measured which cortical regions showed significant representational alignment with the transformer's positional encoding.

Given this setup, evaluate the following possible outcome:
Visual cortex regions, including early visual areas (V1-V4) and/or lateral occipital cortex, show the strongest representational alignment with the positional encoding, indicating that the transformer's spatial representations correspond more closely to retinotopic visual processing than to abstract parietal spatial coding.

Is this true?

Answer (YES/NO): YES